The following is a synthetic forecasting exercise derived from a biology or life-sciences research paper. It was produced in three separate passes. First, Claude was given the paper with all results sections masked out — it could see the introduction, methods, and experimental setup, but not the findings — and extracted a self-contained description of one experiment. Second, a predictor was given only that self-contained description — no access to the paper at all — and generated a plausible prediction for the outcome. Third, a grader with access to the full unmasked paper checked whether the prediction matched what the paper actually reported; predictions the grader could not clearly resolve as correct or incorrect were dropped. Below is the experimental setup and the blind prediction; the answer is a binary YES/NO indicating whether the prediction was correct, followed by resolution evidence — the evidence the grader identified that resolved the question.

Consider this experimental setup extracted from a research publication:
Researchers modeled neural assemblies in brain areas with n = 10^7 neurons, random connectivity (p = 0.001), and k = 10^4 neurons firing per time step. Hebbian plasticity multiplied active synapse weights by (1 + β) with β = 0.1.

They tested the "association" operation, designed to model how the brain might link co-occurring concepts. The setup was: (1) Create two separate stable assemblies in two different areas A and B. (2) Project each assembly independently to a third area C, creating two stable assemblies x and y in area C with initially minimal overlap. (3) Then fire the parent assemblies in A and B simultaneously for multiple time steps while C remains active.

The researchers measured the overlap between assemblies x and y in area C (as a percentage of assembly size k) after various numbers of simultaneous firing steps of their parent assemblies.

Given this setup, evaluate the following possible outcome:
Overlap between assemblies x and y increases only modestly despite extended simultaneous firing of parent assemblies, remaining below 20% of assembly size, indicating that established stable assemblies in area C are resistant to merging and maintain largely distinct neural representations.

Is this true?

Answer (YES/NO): NO